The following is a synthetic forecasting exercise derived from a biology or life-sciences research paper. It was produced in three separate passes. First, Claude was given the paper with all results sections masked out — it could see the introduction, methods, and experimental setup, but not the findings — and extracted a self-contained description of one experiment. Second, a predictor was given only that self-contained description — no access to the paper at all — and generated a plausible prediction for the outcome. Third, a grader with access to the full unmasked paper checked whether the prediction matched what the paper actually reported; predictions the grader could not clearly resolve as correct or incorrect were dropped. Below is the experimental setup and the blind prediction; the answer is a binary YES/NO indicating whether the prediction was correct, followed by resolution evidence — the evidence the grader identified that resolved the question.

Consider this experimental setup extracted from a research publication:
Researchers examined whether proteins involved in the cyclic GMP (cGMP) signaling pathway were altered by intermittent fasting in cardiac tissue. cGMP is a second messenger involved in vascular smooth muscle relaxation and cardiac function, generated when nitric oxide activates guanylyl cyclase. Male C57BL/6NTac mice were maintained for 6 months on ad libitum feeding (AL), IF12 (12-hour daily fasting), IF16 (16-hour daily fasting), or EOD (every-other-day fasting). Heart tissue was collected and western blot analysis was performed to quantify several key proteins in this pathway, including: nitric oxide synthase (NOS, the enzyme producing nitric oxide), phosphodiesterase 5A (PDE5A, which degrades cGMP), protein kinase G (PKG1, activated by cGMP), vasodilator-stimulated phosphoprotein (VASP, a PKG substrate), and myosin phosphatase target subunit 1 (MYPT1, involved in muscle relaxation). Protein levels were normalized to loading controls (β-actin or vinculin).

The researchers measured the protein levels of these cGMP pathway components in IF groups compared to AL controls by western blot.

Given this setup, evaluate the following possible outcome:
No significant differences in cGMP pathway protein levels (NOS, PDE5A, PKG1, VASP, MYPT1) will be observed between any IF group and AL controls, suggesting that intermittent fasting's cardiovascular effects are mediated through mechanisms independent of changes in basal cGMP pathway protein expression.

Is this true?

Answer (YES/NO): NO